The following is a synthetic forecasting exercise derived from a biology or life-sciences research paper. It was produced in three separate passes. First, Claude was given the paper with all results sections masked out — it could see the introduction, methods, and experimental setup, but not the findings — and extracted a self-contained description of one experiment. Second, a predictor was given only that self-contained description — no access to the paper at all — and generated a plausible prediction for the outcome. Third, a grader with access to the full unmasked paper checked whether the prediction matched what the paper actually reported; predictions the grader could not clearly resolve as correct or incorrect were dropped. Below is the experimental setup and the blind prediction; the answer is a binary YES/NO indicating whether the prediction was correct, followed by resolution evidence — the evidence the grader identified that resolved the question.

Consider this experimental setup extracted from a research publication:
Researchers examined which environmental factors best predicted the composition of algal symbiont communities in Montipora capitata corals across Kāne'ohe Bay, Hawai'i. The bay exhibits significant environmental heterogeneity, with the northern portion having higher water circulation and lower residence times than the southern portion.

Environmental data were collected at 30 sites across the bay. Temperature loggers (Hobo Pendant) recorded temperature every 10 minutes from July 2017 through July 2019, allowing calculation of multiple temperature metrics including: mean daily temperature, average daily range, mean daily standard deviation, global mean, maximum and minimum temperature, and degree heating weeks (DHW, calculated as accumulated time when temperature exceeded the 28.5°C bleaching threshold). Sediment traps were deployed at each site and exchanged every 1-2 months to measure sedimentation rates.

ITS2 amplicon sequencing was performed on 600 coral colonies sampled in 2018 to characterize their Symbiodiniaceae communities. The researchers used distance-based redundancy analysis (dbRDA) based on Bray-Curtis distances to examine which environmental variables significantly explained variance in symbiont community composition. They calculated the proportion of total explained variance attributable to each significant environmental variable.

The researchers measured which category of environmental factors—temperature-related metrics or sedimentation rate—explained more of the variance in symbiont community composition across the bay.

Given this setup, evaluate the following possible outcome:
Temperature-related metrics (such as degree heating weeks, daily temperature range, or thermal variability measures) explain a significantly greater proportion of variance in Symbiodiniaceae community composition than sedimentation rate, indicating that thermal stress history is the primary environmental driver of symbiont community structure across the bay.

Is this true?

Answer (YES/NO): NO